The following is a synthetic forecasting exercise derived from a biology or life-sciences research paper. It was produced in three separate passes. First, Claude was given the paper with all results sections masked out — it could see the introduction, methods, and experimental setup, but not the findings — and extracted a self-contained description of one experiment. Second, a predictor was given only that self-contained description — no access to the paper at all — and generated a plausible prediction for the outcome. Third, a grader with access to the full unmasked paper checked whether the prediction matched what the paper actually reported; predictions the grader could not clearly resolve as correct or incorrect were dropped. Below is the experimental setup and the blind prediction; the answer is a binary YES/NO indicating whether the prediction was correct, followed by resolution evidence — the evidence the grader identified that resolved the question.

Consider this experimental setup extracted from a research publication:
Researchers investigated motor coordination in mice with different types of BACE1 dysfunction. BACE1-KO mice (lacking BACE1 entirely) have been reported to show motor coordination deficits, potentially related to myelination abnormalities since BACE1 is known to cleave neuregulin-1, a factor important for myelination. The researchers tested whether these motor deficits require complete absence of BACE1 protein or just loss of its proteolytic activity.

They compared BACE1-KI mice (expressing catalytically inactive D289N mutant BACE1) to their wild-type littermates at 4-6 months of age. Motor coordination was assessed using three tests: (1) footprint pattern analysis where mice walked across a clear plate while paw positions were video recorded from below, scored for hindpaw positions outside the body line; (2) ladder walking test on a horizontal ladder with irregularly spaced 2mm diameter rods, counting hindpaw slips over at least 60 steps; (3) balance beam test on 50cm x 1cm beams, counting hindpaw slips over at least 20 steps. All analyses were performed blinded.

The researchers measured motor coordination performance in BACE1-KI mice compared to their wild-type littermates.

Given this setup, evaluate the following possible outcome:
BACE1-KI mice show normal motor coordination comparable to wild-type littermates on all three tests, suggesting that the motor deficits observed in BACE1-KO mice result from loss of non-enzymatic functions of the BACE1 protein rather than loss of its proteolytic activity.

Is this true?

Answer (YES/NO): NO